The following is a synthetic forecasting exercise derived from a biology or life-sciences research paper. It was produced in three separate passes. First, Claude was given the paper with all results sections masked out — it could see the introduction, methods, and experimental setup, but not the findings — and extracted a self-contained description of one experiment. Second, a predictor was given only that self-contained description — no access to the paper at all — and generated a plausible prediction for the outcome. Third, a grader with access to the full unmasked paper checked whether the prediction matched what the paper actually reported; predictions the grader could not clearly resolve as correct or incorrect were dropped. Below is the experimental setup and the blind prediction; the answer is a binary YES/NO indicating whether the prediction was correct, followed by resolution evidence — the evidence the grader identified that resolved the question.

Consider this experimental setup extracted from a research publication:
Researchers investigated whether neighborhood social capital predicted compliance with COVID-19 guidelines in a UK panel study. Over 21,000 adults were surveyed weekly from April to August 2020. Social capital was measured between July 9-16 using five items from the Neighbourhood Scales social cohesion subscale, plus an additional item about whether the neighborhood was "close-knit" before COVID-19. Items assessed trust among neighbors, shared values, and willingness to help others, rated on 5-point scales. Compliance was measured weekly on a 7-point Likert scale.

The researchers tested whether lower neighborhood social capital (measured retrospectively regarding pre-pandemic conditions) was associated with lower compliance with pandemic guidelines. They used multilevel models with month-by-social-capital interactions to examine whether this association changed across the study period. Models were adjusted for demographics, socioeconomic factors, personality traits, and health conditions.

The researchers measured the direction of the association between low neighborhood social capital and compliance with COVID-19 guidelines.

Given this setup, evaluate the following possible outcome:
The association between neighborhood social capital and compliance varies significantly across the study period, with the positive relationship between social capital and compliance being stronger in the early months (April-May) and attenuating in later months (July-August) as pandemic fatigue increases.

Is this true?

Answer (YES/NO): NO